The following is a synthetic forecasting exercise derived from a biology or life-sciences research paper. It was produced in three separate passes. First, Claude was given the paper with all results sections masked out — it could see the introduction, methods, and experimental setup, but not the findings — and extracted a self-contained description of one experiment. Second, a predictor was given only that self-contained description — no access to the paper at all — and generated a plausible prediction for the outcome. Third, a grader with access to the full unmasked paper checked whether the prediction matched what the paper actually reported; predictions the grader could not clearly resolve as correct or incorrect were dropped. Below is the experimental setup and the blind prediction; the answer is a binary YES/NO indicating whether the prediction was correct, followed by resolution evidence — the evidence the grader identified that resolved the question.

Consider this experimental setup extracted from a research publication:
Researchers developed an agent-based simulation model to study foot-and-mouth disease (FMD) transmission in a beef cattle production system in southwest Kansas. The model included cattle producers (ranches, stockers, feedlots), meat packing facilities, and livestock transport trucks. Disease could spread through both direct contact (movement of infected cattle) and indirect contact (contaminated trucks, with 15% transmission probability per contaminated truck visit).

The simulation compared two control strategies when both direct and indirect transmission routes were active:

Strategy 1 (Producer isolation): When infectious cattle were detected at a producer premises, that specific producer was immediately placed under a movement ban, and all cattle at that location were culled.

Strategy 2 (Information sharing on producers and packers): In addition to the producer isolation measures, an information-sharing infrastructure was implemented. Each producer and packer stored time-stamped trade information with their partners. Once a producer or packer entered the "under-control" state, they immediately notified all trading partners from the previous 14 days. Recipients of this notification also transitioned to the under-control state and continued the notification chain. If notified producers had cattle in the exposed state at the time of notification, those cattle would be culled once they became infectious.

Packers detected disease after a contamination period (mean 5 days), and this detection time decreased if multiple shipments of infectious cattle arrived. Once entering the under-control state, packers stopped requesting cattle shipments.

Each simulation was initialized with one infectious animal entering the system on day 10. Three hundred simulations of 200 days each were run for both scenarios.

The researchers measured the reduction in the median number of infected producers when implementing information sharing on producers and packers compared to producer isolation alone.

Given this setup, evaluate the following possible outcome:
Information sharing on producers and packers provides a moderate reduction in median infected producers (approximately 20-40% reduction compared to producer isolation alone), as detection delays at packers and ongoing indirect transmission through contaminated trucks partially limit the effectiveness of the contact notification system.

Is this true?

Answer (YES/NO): NO